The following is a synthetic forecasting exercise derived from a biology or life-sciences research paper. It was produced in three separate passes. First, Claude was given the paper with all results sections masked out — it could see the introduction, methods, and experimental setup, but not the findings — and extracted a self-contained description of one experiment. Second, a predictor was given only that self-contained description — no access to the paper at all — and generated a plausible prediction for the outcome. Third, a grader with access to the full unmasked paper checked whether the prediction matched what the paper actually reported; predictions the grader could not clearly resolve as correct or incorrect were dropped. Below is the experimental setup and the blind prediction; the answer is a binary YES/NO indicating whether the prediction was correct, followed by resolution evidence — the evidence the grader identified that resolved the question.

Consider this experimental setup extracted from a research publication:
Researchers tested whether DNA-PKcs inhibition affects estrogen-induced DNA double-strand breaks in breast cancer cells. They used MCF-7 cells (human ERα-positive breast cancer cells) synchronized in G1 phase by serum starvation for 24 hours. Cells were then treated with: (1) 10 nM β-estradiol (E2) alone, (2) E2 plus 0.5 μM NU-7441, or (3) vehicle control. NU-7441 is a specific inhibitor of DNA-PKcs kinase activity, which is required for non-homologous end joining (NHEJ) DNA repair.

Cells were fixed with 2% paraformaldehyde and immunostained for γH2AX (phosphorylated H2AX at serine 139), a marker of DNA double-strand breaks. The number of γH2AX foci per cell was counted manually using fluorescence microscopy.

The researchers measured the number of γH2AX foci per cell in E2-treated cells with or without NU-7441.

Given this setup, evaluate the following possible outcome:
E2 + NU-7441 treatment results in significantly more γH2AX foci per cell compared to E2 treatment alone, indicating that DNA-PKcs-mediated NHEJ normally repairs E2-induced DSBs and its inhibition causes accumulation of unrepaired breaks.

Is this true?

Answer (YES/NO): NO